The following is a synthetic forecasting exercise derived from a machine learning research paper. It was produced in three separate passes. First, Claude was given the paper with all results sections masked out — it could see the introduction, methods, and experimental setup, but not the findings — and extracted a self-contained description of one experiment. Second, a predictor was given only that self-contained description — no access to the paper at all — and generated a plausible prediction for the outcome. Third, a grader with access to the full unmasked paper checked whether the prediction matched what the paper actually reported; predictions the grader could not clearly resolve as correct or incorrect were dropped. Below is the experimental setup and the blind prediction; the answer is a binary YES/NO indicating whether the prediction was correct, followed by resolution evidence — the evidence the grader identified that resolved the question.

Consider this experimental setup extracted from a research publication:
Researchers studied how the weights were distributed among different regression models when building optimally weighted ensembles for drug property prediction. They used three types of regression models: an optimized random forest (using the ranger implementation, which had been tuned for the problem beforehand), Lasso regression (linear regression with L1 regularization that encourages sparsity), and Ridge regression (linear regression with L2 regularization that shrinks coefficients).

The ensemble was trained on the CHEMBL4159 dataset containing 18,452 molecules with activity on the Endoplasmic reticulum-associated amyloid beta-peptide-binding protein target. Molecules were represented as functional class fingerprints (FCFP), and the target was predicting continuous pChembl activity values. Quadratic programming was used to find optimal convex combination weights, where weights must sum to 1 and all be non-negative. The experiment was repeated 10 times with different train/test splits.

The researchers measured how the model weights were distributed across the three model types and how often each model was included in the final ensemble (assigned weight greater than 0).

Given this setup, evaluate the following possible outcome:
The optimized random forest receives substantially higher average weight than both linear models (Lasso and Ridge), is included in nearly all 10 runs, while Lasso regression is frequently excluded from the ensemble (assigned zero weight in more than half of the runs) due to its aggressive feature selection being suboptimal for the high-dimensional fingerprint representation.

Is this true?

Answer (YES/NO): NO